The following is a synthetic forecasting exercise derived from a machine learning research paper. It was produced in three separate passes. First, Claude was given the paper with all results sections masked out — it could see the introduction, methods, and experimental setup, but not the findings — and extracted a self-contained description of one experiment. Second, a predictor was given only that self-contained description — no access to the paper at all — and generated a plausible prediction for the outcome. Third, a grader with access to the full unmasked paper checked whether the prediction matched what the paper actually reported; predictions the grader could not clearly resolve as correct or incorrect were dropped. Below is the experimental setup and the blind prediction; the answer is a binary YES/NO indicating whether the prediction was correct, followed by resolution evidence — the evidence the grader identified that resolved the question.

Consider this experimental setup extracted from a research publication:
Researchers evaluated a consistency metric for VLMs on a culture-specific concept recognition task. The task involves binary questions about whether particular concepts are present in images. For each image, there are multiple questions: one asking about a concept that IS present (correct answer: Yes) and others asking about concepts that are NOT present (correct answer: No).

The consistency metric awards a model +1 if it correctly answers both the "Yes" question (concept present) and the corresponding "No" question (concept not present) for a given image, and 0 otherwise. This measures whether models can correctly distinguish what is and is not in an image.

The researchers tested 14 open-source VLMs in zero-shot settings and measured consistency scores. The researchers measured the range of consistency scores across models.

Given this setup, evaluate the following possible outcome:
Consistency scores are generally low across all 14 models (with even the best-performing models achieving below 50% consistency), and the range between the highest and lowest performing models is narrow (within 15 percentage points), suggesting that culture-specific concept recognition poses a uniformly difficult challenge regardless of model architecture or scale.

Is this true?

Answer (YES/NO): NO